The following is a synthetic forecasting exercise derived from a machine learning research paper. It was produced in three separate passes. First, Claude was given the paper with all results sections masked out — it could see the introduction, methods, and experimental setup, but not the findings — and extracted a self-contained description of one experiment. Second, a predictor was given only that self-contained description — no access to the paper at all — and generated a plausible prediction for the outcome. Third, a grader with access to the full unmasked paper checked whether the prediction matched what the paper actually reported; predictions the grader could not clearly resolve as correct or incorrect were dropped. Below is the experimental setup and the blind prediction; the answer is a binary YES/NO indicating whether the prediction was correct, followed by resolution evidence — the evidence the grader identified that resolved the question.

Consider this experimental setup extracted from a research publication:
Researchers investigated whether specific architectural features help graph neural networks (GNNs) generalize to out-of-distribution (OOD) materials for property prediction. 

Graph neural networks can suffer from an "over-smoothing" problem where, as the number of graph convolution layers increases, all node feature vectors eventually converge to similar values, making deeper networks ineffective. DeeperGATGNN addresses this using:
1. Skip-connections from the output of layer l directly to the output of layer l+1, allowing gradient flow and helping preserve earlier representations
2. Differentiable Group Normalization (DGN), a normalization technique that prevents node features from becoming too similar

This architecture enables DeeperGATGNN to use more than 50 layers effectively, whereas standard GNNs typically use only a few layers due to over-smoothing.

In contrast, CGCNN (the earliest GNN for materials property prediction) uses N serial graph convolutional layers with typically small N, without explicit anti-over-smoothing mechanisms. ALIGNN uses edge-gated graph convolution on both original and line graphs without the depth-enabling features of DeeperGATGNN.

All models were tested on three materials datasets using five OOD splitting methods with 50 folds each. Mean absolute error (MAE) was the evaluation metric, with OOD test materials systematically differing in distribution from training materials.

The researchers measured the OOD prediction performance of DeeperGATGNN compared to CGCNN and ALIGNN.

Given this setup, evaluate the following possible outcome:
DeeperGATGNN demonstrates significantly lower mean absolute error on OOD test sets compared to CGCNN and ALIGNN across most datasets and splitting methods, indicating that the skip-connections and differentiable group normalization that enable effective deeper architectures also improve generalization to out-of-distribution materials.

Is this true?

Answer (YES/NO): NO